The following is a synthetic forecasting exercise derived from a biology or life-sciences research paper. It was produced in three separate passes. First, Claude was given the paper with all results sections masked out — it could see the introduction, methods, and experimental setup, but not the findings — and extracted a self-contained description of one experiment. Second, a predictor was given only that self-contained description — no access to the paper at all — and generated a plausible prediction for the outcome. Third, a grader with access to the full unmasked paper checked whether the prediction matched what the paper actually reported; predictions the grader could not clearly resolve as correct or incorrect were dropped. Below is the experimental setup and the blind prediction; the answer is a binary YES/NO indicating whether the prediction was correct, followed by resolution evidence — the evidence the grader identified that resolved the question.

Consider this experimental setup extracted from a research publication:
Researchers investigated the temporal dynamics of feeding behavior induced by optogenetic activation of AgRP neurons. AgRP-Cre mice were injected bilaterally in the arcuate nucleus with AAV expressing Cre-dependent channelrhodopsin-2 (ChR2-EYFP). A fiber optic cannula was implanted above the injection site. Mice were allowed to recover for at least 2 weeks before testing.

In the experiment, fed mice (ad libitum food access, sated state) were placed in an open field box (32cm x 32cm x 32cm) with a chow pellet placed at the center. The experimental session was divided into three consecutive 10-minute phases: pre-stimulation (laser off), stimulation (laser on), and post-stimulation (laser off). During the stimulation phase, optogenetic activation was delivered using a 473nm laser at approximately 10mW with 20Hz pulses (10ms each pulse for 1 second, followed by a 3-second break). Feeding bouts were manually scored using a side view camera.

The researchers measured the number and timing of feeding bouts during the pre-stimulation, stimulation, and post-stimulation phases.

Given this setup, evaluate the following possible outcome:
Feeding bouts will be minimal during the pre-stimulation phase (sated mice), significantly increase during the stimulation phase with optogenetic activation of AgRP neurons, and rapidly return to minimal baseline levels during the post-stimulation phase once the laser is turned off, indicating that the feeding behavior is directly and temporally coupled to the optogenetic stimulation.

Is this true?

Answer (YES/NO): NO